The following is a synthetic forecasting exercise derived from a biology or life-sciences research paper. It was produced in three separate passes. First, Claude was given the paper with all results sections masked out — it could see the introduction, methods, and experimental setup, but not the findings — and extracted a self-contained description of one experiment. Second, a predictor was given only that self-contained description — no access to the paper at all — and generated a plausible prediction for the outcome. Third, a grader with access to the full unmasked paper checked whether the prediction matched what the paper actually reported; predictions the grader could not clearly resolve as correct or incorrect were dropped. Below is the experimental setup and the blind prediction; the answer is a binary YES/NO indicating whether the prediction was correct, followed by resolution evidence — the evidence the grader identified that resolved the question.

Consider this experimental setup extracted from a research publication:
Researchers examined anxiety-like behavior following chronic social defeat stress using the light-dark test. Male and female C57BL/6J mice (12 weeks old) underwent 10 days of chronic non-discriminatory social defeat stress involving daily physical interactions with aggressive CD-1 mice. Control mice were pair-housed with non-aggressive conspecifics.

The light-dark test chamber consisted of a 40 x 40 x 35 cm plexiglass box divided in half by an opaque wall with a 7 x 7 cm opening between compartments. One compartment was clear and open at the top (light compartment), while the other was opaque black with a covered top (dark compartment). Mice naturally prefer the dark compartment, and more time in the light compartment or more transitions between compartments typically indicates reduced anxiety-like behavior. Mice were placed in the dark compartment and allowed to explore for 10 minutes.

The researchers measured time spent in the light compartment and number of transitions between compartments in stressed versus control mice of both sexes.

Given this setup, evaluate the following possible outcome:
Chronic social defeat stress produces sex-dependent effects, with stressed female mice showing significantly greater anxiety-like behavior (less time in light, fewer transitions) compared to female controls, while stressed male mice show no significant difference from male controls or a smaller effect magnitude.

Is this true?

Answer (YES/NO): YES